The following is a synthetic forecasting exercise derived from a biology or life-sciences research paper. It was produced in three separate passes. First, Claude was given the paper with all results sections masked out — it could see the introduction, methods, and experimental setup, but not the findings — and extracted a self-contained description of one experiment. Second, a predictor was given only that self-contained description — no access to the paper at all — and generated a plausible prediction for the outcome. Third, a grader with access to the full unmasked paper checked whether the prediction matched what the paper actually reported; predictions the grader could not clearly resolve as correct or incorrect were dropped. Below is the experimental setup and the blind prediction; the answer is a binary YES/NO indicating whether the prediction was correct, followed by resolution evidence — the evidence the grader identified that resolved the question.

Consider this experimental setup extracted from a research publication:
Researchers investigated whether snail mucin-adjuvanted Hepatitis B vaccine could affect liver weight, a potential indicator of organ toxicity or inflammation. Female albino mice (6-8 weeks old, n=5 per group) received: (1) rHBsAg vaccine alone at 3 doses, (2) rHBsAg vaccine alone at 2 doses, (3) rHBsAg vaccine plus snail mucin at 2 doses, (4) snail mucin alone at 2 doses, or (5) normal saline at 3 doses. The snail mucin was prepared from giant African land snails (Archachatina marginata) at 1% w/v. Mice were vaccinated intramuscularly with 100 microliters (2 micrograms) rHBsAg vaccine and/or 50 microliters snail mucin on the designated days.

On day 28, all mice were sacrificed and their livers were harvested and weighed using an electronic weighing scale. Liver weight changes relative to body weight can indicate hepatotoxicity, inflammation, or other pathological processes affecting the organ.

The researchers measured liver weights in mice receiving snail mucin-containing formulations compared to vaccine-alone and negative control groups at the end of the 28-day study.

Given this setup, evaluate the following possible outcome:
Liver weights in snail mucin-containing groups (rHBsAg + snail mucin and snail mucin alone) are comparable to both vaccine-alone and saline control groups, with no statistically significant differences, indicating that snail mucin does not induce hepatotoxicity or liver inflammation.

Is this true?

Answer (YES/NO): NO